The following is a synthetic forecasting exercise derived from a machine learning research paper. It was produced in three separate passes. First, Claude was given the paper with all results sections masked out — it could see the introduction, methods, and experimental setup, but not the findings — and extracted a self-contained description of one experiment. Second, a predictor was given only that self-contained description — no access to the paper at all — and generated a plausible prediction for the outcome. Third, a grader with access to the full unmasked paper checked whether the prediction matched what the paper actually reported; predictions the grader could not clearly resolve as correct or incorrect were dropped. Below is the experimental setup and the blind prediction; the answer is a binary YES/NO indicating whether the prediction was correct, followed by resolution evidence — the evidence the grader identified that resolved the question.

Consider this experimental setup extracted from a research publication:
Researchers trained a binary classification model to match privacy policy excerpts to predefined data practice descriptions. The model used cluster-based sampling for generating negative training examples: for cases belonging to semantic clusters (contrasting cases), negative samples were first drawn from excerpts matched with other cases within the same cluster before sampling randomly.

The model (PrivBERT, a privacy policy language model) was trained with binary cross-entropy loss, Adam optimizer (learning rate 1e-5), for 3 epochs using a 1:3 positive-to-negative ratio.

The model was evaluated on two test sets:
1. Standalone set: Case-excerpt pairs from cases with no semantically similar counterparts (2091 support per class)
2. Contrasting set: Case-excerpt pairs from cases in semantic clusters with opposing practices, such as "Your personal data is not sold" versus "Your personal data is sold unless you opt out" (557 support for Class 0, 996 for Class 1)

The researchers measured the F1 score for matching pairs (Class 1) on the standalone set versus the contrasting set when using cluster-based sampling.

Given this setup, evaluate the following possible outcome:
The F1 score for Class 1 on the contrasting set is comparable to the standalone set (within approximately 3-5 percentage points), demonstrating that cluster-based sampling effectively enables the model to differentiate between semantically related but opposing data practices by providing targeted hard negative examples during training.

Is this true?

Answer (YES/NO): YES